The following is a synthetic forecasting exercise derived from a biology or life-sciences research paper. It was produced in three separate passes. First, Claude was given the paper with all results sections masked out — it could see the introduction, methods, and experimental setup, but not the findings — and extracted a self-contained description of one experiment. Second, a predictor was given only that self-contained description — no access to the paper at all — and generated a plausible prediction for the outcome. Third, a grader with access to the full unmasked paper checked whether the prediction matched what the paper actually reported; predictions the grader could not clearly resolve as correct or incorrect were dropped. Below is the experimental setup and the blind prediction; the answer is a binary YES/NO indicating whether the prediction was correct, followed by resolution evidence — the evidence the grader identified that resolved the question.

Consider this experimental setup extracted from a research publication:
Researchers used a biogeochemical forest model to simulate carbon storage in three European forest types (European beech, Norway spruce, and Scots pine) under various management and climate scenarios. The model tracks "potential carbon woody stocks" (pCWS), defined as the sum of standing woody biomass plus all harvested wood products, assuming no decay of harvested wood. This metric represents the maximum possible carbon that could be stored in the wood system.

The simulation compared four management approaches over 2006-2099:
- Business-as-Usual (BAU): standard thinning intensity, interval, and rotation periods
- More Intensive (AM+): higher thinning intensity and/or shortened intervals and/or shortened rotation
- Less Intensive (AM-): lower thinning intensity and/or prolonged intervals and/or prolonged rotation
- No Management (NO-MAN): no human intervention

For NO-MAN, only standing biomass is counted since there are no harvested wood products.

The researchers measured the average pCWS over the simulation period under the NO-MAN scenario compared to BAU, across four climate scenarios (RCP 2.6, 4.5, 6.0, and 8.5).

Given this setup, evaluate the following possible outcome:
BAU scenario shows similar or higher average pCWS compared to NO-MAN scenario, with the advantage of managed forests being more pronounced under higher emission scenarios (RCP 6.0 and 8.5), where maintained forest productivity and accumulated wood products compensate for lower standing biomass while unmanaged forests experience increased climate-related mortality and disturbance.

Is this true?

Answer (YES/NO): NO